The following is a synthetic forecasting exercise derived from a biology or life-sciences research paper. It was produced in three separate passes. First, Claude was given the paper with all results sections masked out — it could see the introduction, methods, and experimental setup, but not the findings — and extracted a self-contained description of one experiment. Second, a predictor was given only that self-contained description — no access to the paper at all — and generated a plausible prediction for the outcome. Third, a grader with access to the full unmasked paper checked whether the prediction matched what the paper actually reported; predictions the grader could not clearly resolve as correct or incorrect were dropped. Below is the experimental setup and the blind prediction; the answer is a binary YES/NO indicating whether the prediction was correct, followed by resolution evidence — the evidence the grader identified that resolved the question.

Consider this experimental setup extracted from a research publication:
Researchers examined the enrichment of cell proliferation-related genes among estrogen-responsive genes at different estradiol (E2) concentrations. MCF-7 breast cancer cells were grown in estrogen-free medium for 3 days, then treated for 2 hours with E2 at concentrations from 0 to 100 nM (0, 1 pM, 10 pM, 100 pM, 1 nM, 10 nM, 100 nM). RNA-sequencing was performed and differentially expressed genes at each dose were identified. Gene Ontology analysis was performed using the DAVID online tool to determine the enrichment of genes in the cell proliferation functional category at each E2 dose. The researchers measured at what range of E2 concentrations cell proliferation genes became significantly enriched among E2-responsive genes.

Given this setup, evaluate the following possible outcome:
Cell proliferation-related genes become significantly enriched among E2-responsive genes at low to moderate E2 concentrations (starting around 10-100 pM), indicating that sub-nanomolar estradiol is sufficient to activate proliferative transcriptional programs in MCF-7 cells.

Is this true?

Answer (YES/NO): YES